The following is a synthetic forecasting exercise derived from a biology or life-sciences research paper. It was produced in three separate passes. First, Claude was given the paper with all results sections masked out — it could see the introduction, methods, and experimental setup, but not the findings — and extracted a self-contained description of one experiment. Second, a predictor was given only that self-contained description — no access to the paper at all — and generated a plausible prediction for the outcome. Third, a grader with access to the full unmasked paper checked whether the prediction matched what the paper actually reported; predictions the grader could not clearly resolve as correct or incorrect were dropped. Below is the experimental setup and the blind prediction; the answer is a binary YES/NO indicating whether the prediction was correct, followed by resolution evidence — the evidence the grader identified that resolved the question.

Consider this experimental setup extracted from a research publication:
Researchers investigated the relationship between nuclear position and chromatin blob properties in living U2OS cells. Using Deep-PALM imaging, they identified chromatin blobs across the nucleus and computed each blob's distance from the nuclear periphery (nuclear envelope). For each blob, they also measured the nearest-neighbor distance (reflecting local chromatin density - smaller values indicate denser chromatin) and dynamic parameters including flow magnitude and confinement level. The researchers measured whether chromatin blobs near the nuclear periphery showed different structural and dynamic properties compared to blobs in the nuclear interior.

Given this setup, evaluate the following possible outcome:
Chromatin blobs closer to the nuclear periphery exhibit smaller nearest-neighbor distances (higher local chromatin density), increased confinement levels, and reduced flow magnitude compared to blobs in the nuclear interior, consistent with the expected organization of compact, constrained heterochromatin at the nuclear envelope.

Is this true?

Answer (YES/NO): NO